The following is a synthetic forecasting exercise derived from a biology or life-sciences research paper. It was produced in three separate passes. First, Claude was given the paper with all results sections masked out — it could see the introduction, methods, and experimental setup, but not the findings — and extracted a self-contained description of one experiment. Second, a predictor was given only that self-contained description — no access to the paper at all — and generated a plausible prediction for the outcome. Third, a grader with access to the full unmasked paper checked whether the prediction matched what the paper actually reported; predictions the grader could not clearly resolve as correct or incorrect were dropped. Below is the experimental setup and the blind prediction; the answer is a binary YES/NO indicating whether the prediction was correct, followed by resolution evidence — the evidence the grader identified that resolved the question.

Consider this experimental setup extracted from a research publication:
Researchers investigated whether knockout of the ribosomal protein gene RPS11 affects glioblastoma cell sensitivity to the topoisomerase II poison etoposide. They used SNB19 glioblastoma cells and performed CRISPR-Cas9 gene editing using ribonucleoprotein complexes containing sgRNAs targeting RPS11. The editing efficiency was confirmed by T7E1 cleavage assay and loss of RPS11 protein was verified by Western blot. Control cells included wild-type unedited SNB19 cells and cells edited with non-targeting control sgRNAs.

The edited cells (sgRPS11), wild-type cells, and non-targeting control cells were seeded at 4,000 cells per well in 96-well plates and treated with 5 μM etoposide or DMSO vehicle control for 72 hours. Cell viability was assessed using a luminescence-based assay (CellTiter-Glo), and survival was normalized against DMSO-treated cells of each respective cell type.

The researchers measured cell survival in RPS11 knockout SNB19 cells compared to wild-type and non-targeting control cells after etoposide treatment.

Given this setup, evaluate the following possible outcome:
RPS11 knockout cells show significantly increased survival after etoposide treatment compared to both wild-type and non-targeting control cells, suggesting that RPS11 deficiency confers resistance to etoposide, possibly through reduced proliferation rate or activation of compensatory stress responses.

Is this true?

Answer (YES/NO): YES